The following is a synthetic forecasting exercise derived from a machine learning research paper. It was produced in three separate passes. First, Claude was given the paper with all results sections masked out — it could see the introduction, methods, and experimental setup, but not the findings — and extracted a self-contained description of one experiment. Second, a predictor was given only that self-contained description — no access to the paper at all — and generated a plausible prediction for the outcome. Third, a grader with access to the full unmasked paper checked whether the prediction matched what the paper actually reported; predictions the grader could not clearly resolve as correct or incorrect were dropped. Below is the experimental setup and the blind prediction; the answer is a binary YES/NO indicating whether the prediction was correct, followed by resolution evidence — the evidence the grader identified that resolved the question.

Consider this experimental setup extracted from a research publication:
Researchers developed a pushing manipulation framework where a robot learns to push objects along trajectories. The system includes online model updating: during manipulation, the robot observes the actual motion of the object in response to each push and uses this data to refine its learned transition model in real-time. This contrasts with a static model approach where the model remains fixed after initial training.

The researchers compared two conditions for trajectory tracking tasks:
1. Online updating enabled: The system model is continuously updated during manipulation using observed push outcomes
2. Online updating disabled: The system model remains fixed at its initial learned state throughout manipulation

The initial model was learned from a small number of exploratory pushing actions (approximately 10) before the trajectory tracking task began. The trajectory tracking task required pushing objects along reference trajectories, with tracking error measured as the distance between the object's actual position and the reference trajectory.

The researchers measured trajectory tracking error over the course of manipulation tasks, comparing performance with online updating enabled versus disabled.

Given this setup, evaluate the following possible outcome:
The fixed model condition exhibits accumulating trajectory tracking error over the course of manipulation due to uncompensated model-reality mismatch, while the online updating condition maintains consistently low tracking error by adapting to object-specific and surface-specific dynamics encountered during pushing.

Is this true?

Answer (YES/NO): NO